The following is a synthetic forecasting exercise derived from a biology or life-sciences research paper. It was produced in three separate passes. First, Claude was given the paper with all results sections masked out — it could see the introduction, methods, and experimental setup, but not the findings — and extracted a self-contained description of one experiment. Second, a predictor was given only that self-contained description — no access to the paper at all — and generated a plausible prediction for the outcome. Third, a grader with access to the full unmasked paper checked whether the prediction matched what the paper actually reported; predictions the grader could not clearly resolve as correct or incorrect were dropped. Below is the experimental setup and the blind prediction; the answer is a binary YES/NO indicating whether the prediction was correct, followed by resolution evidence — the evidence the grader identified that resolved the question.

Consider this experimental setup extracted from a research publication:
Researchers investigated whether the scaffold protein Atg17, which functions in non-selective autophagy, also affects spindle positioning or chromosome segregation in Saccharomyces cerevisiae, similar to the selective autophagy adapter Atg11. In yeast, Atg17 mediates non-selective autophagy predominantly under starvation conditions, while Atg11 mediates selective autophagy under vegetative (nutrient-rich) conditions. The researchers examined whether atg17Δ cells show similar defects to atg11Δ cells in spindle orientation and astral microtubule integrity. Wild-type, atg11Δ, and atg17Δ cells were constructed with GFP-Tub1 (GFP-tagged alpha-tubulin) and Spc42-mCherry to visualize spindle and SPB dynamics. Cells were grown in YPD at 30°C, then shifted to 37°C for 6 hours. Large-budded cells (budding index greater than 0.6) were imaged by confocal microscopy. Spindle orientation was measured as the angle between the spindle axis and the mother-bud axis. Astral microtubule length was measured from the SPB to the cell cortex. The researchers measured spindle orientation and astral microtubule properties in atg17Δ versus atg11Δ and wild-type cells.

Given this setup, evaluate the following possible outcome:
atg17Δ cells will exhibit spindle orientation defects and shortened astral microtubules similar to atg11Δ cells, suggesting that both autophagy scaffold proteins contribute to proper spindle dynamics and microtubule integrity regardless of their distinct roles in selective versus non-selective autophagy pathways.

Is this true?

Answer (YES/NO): NO